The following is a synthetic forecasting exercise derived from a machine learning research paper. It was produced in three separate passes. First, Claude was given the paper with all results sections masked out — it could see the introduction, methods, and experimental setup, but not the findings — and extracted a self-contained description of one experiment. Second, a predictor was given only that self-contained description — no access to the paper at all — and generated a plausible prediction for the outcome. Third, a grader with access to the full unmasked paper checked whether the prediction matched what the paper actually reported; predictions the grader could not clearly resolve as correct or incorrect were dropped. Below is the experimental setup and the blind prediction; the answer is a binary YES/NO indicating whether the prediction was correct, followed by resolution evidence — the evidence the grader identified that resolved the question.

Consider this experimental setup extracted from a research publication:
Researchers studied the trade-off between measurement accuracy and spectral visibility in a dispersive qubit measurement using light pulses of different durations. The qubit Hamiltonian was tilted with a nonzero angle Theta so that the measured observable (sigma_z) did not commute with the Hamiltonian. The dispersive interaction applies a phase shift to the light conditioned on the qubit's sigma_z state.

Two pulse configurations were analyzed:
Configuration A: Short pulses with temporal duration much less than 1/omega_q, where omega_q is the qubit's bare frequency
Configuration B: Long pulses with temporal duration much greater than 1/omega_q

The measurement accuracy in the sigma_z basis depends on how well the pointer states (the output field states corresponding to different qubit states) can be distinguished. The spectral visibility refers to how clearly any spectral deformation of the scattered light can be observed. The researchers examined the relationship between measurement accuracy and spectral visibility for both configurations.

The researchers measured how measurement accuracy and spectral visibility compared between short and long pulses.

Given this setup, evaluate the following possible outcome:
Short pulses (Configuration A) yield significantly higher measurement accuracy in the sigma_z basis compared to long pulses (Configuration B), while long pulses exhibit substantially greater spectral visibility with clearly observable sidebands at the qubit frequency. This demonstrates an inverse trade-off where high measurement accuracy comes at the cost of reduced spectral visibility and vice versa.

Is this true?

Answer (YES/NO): YES